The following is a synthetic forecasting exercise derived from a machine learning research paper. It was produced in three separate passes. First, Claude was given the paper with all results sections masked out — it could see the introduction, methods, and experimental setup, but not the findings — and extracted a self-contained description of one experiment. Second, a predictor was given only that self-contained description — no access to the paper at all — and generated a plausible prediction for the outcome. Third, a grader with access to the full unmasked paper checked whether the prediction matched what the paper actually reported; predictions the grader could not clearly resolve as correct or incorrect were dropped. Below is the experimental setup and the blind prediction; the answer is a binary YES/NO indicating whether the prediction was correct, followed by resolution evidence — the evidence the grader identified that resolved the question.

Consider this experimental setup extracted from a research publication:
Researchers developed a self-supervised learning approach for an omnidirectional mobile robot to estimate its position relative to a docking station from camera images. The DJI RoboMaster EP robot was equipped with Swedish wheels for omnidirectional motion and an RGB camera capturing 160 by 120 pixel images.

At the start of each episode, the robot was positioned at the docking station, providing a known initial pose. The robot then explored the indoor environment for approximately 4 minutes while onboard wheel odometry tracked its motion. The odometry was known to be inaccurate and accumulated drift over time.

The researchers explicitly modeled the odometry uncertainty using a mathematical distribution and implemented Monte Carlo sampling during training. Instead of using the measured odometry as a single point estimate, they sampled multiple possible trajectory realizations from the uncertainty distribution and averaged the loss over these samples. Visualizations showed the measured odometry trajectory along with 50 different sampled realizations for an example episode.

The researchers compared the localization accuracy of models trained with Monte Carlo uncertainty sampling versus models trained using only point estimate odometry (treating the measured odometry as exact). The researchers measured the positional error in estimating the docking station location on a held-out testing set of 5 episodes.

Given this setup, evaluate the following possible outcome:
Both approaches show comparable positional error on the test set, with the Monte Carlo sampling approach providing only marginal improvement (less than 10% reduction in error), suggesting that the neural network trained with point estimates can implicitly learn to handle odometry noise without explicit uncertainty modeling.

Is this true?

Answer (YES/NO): NO